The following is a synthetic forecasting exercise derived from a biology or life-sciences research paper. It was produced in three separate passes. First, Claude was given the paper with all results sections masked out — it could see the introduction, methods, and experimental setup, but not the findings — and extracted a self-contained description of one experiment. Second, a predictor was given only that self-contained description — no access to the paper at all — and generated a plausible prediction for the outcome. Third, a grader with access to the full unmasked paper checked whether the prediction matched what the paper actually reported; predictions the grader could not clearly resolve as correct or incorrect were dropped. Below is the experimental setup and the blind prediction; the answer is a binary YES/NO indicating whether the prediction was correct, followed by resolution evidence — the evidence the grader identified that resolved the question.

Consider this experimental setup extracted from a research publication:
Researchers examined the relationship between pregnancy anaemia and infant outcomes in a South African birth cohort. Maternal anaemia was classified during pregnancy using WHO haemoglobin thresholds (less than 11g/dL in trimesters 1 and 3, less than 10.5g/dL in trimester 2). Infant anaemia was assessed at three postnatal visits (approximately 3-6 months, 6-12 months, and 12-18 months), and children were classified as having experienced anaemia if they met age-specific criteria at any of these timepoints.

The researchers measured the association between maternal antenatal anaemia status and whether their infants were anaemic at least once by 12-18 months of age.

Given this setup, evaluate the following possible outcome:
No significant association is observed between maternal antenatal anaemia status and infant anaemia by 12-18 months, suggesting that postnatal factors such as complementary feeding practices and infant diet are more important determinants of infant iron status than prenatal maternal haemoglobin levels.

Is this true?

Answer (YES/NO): NO